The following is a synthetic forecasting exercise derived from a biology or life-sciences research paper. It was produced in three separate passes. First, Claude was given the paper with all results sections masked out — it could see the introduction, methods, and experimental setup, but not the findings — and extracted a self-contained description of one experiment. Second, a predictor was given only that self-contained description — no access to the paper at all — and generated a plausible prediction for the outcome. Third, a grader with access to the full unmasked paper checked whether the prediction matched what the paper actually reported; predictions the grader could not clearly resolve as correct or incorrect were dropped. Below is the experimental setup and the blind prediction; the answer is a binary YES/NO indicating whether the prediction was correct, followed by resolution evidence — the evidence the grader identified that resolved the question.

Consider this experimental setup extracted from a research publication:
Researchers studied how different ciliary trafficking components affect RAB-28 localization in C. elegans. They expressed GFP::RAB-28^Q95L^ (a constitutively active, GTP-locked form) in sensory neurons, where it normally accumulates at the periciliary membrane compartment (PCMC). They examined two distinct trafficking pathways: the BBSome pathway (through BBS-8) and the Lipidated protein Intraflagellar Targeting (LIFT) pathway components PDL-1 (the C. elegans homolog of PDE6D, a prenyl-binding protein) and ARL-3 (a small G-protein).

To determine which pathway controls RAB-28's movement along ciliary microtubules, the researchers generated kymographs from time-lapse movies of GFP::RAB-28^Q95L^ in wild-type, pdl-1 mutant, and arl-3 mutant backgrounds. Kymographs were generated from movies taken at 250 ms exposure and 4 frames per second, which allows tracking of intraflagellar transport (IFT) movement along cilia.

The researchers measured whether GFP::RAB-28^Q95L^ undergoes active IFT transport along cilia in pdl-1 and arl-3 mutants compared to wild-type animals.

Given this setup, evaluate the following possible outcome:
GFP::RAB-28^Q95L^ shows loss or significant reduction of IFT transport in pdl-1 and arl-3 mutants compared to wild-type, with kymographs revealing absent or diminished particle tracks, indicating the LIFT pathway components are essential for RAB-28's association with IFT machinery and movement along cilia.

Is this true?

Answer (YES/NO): YES